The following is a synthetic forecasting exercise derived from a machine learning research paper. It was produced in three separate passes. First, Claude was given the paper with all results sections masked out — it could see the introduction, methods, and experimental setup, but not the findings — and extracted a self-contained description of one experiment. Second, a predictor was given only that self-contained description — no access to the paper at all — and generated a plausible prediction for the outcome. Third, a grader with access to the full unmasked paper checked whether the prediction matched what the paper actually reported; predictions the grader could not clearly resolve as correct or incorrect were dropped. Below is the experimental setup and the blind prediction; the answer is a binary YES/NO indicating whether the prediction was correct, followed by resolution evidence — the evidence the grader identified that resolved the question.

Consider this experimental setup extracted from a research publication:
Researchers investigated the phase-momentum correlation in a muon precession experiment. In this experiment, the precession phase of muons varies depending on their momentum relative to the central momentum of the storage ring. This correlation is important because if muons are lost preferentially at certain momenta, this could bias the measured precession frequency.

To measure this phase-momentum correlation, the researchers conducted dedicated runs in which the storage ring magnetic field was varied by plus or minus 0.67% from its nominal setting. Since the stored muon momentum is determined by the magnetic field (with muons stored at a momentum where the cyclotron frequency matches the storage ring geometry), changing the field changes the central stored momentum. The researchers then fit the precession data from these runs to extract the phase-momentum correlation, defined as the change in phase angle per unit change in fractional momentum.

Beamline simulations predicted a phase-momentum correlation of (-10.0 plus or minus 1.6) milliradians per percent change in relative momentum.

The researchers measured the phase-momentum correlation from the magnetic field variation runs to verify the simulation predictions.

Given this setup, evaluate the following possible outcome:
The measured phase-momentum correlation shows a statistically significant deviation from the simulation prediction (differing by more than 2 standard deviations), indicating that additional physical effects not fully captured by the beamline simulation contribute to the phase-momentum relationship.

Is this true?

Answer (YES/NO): NO